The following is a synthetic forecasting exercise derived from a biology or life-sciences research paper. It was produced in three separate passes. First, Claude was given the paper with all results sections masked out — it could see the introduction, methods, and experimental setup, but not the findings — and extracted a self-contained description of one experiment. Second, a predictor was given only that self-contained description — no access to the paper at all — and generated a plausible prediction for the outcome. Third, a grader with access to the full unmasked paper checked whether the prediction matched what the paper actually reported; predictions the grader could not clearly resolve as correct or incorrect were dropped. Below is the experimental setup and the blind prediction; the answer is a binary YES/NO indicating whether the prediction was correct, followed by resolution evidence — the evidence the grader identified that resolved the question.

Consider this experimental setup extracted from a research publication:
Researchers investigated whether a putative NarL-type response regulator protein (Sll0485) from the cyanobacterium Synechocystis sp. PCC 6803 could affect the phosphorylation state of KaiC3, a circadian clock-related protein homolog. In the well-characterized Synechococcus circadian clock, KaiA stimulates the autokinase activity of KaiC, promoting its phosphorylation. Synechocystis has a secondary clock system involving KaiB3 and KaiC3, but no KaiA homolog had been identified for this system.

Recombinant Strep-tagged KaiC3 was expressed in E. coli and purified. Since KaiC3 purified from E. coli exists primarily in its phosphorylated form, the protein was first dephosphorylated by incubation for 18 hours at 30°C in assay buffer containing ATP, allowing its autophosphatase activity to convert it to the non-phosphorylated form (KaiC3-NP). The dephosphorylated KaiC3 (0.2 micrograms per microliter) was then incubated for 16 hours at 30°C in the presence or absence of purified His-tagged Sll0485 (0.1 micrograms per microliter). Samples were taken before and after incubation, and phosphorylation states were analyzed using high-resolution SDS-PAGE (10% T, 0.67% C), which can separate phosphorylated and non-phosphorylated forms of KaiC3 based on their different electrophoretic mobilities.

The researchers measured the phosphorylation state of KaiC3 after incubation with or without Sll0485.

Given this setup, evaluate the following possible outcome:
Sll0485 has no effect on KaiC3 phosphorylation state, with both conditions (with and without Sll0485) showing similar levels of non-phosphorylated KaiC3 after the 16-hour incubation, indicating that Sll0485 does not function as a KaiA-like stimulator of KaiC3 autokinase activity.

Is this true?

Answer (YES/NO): NO